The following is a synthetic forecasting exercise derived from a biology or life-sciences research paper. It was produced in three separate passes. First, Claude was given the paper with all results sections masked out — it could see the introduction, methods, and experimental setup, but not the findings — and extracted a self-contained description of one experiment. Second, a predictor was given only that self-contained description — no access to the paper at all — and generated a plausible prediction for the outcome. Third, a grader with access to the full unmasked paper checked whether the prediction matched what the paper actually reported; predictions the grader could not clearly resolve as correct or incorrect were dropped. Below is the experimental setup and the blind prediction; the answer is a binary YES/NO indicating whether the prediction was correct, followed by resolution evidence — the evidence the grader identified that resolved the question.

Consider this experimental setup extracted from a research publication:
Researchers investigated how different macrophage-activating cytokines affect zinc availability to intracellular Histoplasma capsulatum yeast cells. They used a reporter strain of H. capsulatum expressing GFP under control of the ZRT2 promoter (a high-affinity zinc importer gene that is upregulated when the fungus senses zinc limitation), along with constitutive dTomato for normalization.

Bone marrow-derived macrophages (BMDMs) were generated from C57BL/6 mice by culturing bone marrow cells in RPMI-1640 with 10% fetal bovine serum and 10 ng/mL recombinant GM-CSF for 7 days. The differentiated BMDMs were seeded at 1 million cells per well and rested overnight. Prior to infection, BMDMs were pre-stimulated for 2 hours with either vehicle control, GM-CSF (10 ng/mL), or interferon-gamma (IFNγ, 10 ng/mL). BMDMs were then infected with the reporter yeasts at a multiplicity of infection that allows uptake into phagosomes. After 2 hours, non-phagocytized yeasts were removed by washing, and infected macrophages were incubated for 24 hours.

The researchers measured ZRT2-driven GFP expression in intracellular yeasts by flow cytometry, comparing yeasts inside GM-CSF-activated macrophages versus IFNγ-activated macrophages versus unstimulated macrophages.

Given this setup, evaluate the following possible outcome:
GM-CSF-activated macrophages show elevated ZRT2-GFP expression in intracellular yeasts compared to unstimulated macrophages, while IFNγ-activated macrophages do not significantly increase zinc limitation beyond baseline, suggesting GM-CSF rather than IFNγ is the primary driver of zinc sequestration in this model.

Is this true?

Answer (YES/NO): YES